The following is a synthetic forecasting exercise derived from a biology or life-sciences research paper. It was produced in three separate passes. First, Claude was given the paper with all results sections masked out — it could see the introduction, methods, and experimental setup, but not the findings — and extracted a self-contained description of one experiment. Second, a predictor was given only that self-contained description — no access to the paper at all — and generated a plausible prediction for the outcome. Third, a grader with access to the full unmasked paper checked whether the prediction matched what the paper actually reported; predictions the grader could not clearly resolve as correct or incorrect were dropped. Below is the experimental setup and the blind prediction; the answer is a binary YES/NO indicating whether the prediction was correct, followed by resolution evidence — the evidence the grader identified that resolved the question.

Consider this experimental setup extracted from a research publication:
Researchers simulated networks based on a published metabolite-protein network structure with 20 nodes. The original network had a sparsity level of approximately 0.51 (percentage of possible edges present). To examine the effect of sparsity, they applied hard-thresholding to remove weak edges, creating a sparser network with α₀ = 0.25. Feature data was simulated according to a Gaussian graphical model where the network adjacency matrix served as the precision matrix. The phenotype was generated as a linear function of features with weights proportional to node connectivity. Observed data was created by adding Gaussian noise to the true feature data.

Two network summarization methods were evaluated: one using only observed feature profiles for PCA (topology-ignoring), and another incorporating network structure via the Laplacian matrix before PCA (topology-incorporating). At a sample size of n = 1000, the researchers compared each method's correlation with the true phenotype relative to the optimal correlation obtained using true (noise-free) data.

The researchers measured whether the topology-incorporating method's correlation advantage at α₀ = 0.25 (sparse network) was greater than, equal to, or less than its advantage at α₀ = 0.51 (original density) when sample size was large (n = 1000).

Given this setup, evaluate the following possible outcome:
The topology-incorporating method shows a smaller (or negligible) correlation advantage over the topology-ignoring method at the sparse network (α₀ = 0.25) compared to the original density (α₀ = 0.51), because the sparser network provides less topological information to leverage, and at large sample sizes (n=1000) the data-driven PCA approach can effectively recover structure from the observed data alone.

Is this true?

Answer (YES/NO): YES